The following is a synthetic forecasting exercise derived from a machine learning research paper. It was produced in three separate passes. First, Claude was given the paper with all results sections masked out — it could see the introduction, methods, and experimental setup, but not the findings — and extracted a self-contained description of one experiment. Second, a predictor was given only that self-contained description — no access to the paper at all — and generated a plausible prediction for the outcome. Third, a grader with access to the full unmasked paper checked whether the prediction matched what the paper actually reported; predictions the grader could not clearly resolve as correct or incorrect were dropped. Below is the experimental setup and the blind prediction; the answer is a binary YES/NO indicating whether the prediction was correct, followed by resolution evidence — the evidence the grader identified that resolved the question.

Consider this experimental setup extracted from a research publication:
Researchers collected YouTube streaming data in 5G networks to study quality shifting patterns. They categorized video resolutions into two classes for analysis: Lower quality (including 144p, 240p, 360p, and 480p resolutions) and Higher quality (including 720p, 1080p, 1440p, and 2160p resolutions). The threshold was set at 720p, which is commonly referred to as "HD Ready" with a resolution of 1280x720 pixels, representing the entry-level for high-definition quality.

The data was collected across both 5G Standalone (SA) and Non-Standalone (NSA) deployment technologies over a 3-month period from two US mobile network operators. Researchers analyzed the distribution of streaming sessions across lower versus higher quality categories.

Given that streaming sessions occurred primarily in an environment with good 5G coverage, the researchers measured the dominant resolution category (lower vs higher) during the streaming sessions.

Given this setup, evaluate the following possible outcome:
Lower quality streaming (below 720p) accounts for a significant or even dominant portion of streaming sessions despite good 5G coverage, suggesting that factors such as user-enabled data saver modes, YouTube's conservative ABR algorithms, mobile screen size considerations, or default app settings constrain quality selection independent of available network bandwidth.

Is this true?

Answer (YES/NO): NO